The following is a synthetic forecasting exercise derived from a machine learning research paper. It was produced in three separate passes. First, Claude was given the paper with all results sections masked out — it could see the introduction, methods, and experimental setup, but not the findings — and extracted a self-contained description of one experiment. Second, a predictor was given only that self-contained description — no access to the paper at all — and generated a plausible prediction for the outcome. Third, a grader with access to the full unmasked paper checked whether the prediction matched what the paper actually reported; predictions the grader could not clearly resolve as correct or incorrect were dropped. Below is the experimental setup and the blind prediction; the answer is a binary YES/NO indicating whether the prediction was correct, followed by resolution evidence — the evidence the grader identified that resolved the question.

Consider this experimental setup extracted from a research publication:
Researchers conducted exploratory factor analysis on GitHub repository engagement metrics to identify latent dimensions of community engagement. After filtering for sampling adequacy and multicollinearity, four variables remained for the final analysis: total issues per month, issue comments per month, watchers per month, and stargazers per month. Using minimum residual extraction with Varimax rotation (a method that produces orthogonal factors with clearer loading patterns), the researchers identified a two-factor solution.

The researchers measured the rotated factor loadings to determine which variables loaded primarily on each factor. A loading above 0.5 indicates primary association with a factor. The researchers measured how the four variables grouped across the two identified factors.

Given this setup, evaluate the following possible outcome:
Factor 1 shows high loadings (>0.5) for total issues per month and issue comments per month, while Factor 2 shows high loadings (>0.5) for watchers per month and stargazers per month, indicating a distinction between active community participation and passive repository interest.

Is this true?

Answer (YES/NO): NO